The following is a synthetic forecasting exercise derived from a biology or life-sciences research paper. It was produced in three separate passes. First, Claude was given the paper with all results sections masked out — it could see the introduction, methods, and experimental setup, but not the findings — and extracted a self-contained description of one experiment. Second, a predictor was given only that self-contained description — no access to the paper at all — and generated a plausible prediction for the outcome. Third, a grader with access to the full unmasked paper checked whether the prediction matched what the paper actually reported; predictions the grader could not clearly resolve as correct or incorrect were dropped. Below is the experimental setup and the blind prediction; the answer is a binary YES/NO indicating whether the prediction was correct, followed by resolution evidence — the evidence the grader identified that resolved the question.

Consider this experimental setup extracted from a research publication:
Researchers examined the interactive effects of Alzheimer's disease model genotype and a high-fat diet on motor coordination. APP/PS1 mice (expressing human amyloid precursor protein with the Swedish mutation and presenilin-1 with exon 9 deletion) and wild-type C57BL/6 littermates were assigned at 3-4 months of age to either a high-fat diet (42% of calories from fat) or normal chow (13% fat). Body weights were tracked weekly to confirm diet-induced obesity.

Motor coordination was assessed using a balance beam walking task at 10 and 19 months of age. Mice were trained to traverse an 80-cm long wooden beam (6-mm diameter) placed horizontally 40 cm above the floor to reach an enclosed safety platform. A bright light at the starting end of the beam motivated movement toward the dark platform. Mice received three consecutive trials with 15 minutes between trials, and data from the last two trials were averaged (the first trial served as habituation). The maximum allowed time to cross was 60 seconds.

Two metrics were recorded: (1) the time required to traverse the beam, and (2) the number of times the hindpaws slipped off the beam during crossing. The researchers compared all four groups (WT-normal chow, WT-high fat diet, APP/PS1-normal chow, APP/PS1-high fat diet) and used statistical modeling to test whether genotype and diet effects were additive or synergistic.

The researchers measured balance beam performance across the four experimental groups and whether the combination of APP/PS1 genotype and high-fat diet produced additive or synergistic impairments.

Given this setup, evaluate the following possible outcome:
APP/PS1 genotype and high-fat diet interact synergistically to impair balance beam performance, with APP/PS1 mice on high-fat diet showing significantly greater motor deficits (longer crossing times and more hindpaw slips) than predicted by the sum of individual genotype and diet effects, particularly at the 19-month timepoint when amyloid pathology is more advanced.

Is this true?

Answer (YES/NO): NO